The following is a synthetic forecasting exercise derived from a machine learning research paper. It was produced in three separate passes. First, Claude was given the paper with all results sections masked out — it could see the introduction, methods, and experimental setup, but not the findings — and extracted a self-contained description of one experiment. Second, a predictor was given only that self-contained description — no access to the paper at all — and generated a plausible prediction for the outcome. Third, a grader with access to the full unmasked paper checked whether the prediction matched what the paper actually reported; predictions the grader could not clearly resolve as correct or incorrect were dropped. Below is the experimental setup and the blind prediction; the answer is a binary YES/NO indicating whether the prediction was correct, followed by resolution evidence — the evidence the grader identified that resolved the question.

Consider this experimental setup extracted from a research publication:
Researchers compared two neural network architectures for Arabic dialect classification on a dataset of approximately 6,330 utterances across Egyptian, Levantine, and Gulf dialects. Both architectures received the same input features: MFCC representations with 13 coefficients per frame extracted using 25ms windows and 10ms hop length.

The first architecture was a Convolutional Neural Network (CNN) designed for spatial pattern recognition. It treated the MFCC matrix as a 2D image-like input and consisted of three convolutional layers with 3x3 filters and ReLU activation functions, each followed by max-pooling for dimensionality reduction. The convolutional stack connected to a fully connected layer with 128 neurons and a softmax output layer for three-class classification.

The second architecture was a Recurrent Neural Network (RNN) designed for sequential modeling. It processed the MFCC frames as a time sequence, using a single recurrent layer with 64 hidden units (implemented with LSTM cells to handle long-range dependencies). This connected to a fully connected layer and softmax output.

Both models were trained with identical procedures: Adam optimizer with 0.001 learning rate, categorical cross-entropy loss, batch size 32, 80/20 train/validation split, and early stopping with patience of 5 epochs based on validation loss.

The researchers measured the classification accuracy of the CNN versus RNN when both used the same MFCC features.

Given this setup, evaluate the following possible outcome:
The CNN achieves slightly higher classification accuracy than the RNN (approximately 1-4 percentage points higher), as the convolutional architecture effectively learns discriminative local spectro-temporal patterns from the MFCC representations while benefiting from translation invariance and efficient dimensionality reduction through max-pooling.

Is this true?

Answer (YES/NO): NO